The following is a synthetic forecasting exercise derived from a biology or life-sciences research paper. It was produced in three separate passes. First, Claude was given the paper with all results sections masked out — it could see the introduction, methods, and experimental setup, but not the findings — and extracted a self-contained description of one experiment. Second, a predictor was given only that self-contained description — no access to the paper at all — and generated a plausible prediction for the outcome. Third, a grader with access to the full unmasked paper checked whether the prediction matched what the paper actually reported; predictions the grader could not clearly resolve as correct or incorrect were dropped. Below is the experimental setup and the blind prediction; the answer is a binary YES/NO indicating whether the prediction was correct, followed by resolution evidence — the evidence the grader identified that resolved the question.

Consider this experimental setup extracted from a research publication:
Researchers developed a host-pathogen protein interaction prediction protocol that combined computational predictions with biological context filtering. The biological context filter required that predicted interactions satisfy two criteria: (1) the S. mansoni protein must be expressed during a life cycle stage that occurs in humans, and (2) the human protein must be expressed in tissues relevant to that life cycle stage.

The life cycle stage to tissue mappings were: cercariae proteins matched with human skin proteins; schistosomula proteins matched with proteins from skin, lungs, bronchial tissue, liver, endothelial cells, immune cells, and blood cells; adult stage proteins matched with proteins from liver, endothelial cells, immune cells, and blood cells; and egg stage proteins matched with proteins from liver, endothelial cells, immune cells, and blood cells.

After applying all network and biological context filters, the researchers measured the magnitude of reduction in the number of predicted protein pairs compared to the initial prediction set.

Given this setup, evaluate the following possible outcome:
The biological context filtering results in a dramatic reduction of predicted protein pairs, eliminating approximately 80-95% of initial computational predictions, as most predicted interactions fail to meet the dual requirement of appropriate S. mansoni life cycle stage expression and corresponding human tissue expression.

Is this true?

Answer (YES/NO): NO